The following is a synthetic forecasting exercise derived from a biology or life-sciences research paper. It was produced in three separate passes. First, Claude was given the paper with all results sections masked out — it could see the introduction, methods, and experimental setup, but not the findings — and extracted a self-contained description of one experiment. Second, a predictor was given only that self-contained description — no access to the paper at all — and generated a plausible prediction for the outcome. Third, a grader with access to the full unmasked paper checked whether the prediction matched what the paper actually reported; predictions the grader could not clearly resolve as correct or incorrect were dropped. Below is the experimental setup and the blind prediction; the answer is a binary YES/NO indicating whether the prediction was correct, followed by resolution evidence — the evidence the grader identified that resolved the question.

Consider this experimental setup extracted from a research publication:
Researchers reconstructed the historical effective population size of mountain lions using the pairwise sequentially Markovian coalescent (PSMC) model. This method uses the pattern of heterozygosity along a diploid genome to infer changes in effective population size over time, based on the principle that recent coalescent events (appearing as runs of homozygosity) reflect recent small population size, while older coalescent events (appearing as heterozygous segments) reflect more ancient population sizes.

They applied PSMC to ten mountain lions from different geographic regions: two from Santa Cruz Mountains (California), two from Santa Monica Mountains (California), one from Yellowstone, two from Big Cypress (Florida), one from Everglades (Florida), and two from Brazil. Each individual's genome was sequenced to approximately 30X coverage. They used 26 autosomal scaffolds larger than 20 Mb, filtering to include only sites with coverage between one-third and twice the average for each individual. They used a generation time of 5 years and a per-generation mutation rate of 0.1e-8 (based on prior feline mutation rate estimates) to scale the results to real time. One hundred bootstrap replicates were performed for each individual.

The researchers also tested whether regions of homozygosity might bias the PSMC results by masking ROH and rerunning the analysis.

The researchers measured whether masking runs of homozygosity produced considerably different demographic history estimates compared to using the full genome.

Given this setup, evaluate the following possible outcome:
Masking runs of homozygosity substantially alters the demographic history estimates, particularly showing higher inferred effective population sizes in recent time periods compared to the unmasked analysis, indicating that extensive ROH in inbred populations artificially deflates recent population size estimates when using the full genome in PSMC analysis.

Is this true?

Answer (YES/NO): NO